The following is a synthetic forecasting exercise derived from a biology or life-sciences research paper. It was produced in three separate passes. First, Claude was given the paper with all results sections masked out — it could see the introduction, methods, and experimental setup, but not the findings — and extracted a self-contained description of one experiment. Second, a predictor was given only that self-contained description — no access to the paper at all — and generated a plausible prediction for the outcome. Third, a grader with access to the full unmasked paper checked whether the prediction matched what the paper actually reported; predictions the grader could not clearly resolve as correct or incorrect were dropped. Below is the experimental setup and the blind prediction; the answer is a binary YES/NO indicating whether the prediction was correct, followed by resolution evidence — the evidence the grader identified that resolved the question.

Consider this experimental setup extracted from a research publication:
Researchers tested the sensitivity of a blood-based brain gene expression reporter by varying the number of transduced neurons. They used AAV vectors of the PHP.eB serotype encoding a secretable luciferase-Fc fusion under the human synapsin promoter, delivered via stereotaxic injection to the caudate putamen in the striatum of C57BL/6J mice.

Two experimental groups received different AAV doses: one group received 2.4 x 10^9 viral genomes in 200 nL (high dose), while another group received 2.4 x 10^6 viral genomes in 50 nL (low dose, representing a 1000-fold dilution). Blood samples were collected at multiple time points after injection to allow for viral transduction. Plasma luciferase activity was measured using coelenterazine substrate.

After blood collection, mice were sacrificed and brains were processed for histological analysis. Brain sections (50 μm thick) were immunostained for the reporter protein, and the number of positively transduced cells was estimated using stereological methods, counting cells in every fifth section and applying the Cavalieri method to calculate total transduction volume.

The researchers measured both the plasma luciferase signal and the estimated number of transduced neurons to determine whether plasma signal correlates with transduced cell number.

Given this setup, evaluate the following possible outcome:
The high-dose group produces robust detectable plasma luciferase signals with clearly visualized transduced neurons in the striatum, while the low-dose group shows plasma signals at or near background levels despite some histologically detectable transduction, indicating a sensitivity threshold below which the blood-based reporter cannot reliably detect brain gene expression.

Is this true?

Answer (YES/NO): NO